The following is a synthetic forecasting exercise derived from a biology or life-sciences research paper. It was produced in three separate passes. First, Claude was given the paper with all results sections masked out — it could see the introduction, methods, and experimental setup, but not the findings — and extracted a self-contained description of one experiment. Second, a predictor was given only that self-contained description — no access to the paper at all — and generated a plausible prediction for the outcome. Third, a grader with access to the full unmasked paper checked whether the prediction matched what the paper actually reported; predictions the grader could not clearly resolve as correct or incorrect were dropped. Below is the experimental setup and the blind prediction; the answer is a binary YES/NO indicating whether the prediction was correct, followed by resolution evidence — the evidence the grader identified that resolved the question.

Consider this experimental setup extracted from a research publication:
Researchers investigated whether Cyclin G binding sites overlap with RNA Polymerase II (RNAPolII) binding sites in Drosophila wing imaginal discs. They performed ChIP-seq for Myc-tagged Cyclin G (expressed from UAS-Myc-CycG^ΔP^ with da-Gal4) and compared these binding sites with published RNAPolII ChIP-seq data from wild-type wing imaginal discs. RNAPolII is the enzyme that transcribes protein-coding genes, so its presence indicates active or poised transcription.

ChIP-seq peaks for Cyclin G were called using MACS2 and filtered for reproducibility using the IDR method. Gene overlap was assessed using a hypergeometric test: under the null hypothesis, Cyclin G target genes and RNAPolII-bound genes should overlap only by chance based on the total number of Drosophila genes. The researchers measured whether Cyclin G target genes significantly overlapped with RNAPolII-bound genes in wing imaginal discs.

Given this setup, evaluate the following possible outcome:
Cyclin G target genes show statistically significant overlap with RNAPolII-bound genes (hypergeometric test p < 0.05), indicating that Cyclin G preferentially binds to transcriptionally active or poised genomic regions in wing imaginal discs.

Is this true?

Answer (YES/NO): YES